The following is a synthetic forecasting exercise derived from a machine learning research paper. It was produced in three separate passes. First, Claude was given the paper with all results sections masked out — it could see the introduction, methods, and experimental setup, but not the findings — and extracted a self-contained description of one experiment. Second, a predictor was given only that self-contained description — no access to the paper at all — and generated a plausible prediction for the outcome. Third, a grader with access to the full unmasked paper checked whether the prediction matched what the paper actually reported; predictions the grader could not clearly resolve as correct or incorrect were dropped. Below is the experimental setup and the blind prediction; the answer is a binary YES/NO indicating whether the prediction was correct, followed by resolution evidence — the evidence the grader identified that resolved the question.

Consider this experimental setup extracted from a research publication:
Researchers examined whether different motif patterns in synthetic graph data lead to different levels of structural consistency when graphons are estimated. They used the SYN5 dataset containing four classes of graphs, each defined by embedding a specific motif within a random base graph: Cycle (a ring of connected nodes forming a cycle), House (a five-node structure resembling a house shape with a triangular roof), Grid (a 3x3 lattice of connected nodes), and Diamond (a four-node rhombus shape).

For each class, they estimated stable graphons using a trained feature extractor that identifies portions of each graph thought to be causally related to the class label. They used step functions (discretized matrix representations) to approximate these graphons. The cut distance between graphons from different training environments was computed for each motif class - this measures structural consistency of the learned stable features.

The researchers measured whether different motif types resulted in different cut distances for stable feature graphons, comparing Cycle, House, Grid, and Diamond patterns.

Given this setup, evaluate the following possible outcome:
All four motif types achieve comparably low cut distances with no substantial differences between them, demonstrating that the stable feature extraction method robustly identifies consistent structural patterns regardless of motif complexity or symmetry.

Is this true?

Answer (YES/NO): NO